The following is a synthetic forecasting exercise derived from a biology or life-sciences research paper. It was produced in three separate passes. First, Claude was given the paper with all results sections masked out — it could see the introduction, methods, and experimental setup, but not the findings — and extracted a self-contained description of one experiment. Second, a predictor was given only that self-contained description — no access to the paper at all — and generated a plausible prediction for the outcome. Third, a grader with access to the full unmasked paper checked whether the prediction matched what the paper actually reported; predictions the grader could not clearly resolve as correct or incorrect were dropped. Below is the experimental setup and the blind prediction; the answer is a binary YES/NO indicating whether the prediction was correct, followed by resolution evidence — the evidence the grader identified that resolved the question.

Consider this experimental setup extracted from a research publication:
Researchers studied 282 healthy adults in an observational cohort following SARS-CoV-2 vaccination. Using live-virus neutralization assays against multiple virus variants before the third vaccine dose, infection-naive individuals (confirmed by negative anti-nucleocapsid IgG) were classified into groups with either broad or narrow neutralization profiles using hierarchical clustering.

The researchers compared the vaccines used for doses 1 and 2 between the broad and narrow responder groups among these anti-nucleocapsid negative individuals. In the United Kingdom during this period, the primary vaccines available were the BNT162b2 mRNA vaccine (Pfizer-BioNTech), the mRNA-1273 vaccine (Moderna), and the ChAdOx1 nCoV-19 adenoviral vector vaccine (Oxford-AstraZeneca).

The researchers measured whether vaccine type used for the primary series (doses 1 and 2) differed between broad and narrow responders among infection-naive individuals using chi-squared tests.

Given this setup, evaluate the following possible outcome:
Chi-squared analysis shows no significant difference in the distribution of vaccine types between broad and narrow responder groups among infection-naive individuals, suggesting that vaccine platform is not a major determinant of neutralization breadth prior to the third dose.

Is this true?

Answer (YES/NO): NO